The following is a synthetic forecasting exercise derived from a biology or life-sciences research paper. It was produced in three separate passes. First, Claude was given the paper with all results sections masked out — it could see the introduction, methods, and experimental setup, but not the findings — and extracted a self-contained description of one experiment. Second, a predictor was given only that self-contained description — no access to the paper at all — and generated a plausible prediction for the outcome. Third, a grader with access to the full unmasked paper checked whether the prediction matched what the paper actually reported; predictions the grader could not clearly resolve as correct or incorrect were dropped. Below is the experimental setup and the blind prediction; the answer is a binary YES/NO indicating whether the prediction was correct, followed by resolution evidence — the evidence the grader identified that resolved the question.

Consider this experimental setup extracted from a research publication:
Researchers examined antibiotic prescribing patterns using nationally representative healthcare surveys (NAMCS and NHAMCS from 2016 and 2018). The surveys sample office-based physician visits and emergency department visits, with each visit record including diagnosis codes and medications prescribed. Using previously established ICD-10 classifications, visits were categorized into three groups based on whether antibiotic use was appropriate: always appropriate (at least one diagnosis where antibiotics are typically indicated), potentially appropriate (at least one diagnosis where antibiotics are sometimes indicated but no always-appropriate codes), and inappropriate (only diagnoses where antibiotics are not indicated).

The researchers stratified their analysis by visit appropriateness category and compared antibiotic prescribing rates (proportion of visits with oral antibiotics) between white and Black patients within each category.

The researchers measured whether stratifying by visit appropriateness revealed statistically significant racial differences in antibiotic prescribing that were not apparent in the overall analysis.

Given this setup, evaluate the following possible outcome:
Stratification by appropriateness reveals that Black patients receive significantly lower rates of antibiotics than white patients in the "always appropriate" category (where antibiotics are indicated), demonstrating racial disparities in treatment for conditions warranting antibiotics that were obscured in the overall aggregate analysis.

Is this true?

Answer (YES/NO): NO